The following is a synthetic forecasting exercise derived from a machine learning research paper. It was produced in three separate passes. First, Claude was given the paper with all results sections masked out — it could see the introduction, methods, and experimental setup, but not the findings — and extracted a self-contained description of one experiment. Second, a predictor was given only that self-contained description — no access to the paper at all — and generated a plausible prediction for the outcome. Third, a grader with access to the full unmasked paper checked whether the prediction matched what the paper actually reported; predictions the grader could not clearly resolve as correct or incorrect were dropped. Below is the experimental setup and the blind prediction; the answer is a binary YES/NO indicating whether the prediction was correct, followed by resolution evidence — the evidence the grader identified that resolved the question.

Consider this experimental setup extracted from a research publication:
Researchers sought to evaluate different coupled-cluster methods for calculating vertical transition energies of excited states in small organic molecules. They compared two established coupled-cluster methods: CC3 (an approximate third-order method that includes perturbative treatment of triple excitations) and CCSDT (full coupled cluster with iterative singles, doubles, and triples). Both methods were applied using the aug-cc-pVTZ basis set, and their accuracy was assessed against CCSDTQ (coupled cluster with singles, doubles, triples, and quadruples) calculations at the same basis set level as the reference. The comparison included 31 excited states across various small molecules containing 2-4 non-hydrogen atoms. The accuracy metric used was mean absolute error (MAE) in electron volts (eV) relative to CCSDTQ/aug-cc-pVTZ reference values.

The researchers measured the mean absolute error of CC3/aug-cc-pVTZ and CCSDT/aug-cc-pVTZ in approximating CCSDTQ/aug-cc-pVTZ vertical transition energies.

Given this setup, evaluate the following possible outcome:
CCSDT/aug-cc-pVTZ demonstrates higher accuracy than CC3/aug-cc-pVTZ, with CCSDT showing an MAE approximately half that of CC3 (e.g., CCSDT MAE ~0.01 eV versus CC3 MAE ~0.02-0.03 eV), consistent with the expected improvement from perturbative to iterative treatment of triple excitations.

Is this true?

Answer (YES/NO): NO